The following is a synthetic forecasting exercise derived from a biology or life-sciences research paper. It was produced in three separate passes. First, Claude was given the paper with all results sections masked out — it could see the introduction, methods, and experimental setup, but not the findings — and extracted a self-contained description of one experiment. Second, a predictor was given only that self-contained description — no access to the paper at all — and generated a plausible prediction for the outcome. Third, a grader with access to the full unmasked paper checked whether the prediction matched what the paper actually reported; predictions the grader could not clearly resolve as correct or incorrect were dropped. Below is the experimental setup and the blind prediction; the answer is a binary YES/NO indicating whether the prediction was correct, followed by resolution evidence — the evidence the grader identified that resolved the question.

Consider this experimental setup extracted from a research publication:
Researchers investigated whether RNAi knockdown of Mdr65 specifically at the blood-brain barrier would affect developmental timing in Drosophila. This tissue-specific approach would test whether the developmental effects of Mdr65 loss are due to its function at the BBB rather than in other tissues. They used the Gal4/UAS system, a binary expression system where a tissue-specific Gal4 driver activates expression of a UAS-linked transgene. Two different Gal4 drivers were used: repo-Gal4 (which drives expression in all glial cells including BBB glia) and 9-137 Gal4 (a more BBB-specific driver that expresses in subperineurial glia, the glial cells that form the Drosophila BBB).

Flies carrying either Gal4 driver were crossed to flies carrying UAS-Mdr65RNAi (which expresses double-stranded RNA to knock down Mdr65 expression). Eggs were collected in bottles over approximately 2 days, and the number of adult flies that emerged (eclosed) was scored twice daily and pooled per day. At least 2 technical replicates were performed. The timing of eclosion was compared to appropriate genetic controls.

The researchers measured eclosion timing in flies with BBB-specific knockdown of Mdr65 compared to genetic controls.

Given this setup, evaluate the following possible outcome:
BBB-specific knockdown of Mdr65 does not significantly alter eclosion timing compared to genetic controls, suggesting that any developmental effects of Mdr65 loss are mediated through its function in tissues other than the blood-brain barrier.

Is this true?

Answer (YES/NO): NO